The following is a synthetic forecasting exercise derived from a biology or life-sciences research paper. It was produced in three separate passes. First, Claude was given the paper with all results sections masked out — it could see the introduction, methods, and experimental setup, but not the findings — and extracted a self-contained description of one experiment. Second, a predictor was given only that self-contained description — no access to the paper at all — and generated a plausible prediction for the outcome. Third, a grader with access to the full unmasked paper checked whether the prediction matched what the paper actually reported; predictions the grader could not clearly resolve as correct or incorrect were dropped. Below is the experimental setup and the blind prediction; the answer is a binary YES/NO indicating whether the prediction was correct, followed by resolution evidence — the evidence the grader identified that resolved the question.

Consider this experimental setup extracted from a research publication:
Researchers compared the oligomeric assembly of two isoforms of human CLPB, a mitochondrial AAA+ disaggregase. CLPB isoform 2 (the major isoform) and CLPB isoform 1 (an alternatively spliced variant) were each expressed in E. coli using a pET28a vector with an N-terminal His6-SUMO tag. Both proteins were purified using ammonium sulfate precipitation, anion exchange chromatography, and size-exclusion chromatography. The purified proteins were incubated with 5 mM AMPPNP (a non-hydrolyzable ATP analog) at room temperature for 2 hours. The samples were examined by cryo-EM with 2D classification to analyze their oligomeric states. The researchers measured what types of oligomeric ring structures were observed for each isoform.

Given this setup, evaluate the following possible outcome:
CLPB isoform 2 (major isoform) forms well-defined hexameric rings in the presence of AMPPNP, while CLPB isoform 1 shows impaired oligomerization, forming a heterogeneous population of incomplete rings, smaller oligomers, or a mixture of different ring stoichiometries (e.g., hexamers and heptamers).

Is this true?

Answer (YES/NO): NO